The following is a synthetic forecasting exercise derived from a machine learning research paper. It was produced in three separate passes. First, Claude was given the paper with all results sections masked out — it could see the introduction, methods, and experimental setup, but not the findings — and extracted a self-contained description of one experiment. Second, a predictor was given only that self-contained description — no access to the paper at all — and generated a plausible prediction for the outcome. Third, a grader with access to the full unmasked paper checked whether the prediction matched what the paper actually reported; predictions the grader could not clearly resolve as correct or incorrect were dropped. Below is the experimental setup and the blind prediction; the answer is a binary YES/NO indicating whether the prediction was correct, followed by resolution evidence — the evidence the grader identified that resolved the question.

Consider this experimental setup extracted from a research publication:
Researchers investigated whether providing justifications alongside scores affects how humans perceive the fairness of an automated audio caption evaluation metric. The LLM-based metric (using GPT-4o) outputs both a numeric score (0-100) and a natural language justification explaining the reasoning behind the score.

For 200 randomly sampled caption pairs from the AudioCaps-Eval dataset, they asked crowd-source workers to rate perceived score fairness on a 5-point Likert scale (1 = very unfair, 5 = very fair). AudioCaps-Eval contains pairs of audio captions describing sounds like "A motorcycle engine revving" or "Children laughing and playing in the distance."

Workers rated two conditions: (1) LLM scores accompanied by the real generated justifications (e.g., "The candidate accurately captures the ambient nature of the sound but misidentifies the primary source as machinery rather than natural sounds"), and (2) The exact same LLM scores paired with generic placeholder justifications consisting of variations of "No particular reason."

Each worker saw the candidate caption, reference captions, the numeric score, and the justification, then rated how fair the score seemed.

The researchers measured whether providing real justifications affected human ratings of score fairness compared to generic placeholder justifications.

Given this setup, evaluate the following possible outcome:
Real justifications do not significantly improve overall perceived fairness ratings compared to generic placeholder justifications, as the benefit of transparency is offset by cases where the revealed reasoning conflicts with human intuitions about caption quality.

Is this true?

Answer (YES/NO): NO